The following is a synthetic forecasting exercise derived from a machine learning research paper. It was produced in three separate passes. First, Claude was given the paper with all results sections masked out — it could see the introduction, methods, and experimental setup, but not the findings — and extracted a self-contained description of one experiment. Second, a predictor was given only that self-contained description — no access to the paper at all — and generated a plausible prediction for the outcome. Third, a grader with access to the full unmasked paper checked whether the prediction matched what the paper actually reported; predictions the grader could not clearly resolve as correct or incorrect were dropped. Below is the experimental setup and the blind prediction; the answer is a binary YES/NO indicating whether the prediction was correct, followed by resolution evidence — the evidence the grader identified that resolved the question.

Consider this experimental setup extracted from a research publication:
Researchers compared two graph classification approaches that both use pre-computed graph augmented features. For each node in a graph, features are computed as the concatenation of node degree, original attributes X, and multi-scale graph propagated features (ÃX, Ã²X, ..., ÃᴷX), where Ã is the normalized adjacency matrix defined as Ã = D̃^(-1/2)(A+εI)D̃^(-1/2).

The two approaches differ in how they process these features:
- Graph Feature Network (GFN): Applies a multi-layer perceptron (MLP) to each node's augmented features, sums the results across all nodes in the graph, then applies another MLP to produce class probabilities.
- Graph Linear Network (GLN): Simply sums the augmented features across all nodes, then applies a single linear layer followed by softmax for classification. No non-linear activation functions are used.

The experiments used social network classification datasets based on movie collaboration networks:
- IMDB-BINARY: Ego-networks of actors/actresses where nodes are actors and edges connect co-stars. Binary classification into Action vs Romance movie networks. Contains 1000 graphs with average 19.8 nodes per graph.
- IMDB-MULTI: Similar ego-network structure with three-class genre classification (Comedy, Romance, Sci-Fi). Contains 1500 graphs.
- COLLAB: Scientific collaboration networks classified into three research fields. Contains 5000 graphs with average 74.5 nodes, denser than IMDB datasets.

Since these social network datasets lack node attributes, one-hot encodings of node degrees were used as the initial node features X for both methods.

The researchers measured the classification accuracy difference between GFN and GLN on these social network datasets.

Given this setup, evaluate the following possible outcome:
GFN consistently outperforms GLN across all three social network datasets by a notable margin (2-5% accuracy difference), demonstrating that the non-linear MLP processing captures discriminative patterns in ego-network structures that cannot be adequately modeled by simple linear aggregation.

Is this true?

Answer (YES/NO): NO